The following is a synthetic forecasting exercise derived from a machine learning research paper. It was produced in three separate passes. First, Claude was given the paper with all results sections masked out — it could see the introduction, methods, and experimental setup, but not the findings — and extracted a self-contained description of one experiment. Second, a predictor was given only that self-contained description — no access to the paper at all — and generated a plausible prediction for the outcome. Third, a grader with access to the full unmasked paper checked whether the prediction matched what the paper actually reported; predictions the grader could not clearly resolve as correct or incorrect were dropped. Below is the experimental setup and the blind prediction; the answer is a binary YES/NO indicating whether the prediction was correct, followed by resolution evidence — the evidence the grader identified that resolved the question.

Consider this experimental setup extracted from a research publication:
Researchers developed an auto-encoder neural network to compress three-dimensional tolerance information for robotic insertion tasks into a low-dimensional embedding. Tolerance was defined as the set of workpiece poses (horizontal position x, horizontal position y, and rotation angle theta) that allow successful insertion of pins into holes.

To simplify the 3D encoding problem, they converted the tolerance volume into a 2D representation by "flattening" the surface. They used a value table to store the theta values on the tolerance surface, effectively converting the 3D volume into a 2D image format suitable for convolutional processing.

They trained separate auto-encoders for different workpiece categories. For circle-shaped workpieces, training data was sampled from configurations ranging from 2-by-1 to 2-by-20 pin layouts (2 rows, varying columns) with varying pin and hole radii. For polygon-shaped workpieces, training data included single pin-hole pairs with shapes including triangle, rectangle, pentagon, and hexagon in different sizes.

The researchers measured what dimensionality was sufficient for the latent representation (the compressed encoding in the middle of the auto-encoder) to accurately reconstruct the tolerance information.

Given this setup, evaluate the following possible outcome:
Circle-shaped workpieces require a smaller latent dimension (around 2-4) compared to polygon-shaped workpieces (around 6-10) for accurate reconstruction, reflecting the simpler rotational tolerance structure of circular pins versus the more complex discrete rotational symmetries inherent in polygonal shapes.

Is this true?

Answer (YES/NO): NO